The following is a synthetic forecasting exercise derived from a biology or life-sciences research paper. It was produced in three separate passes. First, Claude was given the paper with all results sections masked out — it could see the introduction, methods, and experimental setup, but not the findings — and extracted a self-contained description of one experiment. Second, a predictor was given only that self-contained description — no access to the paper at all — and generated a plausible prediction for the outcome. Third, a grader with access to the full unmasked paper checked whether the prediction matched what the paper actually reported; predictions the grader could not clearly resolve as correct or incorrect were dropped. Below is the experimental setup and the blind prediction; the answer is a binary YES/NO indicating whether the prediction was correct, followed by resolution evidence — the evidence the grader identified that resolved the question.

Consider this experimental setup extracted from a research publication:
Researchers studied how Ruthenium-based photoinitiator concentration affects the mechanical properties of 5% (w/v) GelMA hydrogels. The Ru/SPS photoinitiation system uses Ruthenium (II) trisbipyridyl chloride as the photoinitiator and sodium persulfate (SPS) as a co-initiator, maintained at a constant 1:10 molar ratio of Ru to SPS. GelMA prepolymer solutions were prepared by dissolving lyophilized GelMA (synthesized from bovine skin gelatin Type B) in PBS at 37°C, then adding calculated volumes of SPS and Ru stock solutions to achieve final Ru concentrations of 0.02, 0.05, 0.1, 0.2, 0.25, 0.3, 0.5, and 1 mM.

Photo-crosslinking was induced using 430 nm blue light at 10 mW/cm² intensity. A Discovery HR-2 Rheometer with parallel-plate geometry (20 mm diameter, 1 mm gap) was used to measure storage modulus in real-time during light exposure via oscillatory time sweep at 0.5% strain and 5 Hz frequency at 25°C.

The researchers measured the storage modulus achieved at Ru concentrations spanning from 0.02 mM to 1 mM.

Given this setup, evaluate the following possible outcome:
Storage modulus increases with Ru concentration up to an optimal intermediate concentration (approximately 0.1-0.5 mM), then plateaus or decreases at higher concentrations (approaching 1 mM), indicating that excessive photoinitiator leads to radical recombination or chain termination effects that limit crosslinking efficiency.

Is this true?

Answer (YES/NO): YES